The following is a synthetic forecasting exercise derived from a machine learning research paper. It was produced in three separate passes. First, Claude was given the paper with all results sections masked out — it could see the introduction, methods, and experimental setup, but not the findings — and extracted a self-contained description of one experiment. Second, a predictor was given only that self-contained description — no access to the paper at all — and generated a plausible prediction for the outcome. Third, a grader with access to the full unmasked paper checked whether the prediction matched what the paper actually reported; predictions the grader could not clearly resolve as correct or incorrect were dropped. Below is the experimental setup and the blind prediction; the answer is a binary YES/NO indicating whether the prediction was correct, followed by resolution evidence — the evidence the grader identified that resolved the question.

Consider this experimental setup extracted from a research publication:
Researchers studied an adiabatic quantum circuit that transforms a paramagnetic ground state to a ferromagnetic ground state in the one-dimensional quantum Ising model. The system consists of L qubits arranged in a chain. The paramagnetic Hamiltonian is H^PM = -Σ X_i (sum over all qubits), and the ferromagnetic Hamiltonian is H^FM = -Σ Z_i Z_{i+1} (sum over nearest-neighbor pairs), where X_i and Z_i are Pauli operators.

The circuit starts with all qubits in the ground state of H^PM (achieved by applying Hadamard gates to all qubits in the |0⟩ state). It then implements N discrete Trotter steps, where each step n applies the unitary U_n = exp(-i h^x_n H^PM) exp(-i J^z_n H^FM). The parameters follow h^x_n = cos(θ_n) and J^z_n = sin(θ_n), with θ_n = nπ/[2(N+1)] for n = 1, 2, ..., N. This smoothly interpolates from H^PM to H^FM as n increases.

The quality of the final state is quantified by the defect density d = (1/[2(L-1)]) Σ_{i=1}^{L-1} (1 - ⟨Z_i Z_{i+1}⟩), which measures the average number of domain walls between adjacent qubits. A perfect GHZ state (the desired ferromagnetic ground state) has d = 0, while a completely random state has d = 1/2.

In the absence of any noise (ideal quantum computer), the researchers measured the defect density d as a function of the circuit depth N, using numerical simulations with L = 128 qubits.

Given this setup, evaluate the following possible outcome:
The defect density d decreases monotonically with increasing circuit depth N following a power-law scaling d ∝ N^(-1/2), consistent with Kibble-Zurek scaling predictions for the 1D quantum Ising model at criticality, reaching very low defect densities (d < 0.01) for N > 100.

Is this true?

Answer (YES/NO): NO